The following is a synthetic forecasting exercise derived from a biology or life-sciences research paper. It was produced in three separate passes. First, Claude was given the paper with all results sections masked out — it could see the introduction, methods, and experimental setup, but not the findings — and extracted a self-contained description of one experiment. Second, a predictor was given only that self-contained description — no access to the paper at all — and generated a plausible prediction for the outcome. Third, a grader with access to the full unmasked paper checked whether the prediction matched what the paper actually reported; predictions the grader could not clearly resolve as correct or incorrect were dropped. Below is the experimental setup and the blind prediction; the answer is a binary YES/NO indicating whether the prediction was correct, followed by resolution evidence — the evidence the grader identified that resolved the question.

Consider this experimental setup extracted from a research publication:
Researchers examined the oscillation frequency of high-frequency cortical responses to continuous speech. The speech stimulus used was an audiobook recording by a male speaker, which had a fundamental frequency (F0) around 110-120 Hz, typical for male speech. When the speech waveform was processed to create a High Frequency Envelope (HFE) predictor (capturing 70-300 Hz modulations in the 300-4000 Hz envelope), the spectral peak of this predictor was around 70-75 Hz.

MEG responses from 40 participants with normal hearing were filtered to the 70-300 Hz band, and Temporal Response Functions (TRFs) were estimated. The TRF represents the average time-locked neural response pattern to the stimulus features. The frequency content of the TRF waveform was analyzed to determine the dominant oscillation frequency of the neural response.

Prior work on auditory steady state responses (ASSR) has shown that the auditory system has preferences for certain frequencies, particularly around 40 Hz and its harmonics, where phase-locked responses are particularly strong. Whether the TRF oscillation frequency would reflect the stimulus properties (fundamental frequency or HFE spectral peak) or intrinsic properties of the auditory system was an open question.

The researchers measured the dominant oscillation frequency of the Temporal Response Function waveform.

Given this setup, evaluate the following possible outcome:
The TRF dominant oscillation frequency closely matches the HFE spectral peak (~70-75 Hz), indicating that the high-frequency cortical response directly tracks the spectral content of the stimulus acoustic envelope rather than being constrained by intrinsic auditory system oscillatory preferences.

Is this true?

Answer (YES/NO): NO